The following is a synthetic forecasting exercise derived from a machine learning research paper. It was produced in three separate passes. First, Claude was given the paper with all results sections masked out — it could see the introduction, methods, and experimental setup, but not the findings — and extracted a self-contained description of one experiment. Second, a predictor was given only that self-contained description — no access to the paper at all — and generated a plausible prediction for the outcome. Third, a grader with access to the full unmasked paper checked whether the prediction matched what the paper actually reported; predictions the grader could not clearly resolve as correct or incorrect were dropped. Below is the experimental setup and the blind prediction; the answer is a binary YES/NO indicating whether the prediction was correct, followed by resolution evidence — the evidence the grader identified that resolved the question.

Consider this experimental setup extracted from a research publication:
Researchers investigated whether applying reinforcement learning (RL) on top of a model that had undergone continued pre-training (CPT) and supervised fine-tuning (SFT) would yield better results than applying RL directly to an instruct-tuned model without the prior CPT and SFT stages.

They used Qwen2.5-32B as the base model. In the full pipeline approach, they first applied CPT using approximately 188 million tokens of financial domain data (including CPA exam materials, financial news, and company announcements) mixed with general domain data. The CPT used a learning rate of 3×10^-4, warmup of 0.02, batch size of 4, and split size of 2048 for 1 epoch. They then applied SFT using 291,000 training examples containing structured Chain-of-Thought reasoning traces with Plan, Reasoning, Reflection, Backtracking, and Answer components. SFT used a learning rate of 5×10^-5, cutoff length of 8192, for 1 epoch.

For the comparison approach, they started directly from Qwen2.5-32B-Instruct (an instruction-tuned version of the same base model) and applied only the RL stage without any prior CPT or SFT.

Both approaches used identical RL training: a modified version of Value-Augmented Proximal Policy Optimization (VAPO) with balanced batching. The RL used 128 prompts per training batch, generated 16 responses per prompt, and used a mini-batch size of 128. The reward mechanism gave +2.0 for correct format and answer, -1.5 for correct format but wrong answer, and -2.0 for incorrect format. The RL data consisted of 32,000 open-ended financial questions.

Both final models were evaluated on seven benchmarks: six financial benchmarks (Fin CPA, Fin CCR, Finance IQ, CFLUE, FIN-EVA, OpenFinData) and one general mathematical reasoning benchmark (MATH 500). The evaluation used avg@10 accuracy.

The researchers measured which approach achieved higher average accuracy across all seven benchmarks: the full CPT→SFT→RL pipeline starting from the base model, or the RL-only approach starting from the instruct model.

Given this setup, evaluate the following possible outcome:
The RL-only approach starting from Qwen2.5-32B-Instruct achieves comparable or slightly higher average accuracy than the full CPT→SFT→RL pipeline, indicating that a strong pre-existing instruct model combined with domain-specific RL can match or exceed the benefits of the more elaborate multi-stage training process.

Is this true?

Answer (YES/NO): NO